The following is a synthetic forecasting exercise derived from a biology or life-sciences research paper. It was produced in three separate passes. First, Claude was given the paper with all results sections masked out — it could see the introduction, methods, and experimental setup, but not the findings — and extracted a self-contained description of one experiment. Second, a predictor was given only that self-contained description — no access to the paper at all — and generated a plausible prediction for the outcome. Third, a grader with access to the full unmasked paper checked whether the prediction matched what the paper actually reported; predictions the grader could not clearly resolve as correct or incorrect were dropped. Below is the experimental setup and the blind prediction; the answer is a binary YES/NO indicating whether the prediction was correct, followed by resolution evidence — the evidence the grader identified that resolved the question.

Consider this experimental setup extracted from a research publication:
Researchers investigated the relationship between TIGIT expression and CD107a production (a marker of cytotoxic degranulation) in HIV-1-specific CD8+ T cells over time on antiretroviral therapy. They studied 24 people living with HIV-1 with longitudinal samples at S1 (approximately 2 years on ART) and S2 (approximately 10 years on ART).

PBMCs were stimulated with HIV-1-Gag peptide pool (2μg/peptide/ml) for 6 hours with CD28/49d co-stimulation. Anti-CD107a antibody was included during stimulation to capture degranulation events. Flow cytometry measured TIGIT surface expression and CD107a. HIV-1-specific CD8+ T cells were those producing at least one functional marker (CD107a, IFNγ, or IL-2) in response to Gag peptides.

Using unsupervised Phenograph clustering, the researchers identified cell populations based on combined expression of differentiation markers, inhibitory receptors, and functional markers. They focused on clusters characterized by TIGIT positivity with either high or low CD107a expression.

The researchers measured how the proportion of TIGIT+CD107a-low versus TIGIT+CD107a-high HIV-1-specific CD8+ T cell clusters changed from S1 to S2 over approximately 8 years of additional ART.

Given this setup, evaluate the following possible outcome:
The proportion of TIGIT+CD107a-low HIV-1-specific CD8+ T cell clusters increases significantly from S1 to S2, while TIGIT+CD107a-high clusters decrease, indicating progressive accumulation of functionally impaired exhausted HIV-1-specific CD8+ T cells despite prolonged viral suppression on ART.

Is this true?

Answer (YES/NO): NO